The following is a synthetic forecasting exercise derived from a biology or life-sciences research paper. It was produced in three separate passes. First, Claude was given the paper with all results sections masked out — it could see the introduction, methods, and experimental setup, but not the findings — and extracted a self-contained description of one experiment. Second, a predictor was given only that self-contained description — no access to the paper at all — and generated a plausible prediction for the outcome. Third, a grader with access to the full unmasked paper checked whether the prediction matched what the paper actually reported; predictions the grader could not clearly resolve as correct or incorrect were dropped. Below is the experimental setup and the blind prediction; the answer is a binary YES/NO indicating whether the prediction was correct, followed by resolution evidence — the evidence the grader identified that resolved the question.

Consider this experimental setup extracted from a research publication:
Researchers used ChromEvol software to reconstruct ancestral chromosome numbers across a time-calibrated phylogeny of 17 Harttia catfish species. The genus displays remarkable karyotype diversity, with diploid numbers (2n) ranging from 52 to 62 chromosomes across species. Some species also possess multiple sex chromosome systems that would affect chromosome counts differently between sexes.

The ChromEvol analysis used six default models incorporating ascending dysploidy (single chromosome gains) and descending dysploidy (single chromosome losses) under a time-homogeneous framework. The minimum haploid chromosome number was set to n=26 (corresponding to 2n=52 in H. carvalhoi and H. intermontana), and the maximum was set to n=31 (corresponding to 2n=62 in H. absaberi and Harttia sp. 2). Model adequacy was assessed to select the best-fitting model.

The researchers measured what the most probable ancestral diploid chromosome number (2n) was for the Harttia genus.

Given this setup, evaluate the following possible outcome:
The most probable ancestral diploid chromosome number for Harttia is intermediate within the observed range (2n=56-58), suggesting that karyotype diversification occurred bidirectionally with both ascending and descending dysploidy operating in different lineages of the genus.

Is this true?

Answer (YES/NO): NO